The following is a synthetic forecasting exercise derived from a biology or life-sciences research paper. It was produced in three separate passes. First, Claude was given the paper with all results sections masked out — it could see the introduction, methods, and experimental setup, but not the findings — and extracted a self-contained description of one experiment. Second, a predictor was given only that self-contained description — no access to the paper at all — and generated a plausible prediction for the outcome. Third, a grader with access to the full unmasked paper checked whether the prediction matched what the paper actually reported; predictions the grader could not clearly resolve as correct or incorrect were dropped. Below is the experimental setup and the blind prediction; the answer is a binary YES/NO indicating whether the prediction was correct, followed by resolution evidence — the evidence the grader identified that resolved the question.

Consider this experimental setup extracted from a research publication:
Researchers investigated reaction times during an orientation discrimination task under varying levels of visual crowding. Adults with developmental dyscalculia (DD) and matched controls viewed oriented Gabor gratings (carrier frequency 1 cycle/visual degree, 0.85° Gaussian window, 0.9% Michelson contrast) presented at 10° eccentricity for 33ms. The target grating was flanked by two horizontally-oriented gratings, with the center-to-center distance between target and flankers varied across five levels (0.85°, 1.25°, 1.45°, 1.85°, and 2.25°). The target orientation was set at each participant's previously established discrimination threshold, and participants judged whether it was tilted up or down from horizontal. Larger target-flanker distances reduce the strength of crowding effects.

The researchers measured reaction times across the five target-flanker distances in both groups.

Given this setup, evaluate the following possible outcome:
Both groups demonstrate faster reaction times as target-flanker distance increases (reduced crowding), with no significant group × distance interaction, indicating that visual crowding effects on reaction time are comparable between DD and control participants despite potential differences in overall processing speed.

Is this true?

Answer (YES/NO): YES